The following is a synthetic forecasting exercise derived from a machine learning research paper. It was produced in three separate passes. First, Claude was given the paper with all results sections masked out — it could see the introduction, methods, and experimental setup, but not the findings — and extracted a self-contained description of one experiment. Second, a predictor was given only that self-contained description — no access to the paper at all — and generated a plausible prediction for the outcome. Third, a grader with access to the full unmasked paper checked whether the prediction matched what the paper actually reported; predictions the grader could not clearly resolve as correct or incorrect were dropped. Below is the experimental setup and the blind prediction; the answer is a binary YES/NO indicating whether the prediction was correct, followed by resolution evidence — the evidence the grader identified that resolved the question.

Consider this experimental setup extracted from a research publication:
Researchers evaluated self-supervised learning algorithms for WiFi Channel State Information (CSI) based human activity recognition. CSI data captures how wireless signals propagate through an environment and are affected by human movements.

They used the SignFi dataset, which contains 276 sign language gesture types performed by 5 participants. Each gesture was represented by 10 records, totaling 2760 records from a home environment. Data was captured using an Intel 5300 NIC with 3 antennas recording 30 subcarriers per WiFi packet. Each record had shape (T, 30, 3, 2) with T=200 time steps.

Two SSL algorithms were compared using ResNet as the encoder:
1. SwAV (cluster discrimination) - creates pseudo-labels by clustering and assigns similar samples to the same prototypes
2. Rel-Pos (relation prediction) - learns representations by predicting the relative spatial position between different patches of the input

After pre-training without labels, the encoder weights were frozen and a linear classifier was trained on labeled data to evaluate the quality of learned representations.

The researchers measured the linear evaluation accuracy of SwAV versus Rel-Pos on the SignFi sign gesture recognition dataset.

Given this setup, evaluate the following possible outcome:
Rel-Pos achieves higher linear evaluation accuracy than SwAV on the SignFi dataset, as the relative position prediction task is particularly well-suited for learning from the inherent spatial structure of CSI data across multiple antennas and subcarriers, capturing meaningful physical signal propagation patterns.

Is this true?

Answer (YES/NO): YES